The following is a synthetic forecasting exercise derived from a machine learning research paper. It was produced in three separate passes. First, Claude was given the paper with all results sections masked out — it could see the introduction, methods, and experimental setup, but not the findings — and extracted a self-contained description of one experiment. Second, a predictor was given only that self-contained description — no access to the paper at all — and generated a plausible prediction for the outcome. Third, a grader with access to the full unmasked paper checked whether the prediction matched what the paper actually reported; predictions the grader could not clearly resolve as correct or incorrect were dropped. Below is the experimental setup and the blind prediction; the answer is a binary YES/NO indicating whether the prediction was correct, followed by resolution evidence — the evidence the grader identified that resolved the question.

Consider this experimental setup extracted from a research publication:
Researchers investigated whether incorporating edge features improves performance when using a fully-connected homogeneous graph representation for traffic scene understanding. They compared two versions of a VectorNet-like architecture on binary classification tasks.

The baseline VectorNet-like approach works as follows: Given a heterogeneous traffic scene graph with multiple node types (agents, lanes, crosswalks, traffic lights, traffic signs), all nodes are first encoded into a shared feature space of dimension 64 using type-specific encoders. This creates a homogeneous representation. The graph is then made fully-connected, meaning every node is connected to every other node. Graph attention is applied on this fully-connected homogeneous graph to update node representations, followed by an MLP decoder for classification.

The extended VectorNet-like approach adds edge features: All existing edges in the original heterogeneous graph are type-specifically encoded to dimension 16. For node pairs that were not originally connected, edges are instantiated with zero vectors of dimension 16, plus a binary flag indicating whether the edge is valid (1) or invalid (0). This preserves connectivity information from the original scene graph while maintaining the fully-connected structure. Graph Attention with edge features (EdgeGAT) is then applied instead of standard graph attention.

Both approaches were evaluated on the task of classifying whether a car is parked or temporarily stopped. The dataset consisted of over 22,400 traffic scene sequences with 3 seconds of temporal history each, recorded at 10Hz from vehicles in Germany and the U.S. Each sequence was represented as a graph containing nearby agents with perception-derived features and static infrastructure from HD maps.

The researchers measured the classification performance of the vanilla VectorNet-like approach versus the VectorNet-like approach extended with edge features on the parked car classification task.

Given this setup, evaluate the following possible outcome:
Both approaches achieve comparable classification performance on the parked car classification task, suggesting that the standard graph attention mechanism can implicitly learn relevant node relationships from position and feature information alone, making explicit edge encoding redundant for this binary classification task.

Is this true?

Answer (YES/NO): NO